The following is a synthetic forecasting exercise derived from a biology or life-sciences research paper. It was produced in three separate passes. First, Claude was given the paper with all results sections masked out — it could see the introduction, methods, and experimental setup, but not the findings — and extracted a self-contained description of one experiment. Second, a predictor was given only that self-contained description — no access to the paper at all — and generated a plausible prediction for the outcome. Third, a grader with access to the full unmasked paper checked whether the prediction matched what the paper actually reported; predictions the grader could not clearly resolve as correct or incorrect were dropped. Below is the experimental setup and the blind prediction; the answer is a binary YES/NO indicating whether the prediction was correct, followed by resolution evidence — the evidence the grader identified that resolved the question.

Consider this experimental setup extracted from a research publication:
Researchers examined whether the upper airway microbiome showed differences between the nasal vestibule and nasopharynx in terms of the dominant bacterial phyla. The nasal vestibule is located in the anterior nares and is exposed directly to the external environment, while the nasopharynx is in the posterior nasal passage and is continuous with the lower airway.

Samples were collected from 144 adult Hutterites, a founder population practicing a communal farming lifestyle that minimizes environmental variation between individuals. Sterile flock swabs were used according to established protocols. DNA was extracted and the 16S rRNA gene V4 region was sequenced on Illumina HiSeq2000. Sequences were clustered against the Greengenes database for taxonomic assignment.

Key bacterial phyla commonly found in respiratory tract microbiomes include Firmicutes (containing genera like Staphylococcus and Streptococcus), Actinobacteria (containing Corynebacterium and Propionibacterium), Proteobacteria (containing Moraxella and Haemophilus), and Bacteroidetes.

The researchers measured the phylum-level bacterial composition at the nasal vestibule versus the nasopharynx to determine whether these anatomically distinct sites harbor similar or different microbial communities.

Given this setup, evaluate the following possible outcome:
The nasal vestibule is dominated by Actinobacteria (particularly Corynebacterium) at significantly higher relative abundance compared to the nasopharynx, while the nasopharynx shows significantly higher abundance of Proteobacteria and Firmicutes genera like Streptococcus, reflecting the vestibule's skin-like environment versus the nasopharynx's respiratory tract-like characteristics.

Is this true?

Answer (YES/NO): NO